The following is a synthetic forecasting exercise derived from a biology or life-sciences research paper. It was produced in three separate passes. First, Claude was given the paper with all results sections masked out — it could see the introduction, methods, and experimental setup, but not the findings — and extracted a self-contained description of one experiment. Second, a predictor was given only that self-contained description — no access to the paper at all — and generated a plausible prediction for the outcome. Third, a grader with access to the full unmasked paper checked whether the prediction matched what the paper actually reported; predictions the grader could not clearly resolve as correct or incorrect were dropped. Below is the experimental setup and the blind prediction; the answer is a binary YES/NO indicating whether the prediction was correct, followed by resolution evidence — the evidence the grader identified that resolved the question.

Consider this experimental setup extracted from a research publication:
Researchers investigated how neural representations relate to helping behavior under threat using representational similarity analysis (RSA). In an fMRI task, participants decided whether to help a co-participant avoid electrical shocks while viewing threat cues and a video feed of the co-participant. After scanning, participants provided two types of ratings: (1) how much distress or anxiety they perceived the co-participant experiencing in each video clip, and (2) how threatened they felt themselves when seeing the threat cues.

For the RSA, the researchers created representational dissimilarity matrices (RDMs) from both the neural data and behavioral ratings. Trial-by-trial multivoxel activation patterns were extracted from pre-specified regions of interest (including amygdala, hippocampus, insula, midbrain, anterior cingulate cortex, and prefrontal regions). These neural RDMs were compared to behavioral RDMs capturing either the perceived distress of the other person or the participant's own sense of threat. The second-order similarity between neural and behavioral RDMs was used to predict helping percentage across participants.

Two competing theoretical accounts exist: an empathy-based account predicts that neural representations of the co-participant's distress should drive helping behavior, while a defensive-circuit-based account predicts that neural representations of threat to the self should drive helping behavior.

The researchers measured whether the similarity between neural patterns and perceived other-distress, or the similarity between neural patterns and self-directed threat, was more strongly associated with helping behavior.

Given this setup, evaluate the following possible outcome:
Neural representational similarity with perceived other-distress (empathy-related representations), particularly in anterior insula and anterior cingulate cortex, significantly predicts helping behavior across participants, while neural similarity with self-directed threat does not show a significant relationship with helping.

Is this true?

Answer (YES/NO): NO